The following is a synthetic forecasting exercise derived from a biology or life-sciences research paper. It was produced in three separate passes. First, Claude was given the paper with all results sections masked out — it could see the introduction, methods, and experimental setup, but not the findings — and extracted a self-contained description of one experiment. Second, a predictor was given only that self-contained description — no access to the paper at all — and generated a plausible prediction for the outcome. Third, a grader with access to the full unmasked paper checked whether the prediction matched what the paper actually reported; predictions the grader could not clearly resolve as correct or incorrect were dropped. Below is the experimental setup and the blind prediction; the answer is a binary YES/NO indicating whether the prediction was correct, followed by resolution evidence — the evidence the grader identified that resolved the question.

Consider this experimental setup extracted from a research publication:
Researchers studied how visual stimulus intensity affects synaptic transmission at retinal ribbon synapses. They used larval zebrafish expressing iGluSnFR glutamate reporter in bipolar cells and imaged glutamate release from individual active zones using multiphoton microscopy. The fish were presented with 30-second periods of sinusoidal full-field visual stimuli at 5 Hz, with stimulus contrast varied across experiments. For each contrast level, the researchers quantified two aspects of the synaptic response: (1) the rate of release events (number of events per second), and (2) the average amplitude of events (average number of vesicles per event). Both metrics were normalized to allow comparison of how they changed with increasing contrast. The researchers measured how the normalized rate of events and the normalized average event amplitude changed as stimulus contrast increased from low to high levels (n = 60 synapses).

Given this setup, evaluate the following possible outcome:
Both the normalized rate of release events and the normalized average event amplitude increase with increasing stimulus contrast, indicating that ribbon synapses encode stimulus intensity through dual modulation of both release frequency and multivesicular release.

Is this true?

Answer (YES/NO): YES